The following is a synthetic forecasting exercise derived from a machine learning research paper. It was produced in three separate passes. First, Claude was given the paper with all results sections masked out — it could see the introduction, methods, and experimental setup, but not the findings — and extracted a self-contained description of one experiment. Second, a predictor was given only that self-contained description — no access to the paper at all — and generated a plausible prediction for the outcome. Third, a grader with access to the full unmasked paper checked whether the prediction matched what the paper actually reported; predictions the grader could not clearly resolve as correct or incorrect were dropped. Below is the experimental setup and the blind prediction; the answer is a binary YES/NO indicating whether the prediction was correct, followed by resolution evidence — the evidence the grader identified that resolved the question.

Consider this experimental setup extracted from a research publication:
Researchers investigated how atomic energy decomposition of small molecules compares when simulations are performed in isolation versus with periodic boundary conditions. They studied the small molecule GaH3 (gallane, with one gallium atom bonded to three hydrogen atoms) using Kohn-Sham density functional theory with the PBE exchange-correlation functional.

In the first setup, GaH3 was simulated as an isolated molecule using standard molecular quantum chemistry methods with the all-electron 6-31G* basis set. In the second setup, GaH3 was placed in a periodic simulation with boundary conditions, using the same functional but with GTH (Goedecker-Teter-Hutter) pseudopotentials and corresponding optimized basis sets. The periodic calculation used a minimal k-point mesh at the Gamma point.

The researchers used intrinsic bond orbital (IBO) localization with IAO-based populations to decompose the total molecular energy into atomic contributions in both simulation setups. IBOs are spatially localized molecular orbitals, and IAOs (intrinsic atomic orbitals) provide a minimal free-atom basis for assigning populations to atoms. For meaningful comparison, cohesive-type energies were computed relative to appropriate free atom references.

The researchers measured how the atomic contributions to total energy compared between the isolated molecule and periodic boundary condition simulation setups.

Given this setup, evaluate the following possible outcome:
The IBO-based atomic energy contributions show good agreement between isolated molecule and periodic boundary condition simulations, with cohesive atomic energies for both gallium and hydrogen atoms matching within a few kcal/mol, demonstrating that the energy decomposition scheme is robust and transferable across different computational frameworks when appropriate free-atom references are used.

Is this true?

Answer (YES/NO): NO